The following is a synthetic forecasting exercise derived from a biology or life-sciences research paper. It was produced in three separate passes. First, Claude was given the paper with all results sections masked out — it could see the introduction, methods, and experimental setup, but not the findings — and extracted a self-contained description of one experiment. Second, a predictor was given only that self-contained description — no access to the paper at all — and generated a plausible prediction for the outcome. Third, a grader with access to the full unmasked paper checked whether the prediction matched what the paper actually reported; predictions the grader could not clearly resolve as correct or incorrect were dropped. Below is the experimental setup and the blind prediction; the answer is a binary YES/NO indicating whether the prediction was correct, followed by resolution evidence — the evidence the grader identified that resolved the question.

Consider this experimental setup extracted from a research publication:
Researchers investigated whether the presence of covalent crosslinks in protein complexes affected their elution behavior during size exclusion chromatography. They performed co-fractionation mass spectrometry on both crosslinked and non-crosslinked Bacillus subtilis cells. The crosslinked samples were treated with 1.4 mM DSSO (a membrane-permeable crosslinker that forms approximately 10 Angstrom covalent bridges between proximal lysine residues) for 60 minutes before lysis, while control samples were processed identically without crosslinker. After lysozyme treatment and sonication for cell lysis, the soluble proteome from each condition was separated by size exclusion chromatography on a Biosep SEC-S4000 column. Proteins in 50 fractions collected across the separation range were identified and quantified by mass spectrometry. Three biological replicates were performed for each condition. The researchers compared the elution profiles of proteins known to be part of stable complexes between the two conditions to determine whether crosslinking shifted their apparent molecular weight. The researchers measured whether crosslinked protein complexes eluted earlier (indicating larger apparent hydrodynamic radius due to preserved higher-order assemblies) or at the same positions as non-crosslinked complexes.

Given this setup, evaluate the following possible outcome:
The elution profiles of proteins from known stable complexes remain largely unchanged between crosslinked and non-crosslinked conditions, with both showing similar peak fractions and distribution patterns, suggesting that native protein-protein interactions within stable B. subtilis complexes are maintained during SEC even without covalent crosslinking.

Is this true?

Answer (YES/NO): YES